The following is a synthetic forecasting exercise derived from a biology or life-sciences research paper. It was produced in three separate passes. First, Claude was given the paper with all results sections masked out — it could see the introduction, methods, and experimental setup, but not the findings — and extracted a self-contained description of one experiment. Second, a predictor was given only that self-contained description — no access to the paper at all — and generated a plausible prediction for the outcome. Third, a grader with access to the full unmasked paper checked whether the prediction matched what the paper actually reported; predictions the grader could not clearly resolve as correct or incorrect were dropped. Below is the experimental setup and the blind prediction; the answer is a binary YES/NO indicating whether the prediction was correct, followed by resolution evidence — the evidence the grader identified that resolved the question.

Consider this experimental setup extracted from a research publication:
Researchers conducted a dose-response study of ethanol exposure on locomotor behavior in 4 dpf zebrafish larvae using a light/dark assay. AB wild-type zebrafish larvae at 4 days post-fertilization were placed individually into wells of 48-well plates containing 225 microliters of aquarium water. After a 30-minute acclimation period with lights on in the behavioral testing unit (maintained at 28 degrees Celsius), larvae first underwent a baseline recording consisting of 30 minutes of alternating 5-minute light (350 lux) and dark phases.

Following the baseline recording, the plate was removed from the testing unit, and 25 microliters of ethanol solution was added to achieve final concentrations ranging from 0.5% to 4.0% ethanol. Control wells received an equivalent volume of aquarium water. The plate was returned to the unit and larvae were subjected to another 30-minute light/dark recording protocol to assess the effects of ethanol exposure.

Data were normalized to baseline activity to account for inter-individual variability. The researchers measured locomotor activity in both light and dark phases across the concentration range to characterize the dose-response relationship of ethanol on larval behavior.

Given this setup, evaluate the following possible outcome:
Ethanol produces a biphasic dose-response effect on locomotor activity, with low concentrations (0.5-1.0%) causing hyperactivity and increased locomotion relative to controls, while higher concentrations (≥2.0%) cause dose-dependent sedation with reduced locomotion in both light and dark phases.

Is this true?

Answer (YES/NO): NO